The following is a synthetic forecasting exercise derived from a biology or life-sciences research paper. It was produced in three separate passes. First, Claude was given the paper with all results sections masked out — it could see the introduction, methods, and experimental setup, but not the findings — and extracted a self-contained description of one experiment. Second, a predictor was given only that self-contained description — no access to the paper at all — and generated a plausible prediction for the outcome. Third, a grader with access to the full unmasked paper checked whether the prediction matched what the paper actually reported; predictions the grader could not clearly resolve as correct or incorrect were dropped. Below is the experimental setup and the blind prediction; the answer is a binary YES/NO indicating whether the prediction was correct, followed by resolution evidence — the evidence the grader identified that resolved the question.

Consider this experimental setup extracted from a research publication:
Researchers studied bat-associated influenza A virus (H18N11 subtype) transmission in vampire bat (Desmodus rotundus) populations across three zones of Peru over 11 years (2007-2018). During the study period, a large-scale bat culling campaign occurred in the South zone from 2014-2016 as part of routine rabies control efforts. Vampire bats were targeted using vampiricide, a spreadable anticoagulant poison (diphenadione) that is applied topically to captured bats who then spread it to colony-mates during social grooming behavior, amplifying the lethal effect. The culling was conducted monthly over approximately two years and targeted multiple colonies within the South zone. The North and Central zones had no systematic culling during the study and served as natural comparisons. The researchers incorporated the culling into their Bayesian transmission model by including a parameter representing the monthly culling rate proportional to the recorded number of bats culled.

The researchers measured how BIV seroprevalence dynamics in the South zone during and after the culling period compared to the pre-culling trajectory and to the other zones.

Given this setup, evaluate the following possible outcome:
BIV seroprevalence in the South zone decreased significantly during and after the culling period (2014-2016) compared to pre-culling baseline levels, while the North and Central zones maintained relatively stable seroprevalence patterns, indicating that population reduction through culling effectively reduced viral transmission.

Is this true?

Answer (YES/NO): NO